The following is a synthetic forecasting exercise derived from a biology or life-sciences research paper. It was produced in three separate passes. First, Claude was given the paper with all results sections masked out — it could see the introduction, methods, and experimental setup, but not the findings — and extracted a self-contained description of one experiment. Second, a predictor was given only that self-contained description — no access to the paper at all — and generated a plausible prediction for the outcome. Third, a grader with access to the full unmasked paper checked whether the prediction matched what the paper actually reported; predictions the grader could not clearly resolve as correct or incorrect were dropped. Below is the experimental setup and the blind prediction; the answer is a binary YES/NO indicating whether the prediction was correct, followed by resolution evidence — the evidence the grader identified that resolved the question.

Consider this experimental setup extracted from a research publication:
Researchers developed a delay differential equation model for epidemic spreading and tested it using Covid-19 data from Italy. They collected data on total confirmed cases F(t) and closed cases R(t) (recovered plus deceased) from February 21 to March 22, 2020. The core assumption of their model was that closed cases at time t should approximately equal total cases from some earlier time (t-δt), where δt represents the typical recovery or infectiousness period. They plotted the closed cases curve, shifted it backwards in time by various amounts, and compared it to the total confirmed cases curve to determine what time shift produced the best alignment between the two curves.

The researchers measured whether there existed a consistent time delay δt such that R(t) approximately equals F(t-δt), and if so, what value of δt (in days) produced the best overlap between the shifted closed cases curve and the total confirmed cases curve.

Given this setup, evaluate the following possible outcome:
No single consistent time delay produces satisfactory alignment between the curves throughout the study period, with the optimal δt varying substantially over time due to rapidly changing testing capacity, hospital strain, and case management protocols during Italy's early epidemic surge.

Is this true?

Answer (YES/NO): NO